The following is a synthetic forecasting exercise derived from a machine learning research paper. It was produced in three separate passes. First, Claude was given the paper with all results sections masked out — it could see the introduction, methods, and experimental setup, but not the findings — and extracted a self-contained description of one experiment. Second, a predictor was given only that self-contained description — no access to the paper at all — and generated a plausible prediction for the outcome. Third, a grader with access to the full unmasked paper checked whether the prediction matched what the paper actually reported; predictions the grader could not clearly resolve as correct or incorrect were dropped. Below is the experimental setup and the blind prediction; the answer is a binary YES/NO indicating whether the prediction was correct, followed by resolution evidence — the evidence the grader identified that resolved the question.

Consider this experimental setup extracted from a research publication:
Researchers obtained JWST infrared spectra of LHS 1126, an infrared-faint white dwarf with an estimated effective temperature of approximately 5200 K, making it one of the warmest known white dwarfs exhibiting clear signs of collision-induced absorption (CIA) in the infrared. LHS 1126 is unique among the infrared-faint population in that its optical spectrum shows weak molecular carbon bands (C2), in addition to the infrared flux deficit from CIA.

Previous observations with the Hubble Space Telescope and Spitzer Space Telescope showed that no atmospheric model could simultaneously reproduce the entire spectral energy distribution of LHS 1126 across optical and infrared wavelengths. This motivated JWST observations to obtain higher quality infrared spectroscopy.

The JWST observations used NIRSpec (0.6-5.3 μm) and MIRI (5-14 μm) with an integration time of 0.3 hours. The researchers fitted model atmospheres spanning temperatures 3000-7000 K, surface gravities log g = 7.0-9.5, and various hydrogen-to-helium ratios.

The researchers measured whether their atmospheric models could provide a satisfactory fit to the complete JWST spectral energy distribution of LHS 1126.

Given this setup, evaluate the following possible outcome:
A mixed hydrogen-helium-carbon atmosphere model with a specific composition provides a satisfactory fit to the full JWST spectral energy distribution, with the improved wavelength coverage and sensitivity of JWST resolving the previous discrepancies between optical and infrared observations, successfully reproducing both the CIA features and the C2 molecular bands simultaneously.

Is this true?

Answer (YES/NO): NO